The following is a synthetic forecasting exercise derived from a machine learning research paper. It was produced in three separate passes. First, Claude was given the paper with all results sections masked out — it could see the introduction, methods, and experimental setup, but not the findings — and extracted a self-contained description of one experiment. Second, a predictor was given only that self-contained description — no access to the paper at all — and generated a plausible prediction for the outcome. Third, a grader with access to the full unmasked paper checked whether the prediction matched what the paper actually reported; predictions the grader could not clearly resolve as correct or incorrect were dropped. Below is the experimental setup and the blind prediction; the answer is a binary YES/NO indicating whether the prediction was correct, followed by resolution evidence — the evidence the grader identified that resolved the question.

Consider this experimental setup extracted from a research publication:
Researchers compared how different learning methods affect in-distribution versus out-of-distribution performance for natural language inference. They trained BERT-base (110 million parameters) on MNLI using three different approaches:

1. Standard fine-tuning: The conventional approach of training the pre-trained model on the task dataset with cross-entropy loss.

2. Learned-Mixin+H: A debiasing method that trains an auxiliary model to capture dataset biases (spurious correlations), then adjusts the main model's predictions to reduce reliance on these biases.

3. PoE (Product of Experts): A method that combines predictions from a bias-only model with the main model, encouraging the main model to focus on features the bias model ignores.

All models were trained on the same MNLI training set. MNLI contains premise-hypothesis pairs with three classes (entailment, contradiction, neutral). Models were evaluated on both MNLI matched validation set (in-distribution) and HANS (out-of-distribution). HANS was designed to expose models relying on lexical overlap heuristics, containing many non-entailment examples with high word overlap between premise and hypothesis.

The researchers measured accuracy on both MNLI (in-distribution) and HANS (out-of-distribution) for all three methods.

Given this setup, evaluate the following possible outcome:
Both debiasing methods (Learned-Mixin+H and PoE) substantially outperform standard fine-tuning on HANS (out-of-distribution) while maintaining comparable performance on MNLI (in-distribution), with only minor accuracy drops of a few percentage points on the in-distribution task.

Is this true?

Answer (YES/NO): NO